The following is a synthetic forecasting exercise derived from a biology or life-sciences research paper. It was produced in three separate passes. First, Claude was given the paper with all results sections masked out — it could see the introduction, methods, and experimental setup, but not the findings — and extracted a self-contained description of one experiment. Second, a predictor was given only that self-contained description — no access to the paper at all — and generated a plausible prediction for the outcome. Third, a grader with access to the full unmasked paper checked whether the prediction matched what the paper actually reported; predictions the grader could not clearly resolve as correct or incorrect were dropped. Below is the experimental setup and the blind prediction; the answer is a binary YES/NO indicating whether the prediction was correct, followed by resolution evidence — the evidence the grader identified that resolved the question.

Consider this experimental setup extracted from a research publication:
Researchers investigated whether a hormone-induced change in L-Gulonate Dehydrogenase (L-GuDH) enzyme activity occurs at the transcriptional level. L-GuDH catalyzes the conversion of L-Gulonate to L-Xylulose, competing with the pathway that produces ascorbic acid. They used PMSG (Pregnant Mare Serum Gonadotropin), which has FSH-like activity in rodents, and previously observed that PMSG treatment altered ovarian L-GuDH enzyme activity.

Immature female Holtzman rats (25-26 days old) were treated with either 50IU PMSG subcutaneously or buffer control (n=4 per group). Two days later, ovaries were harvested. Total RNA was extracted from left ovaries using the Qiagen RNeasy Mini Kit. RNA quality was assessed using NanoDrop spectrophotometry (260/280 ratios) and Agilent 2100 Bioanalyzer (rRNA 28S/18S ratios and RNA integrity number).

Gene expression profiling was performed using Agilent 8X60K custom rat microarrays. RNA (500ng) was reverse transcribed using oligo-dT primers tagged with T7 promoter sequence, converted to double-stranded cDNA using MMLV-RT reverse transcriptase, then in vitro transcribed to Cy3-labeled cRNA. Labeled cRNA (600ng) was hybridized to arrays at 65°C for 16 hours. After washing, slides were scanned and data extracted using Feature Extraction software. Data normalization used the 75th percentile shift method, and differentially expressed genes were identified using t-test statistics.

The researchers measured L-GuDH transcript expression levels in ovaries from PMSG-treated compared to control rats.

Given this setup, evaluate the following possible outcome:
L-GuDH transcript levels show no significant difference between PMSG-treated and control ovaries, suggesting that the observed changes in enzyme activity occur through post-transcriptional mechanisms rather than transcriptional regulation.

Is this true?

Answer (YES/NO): YES